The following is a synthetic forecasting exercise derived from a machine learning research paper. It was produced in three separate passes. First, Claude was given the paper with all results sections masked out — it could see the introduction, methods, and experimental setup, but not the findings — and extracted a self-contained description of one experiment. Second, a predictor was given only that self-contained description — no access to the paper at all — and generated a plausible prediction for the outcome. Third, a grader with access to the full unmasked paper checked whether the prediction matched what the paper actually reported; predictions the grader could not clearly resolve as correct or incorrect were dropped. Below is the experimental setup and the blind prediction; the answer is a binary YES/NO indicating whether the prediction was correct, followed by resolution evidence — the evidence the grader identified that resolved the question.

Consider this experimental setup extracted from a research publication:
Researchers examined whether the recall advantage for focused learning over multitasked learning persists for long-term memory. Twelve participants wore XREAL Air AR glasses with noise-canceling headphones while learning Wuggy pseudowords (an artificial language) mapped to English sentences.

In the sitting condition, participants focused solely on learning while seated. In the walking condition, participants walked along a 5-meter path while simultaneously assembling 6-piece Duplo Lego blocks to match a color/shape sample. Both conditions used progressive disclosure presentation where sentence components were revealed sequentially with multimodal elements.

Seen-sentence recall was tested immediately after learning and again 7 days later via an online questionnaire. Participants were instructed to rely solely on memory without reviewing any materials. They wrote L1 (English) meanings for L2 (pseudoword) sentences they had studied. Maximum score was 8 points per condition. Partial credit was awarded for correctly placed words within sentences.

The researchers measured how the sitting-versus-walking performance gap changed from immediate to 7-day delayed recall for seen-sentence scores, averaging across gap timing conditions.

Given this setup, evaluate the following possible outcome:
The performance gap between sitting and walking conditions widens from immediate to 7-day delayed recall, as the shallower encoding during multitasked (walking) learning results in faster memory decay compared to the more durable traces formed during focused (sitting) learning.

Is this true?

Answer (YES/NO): YES